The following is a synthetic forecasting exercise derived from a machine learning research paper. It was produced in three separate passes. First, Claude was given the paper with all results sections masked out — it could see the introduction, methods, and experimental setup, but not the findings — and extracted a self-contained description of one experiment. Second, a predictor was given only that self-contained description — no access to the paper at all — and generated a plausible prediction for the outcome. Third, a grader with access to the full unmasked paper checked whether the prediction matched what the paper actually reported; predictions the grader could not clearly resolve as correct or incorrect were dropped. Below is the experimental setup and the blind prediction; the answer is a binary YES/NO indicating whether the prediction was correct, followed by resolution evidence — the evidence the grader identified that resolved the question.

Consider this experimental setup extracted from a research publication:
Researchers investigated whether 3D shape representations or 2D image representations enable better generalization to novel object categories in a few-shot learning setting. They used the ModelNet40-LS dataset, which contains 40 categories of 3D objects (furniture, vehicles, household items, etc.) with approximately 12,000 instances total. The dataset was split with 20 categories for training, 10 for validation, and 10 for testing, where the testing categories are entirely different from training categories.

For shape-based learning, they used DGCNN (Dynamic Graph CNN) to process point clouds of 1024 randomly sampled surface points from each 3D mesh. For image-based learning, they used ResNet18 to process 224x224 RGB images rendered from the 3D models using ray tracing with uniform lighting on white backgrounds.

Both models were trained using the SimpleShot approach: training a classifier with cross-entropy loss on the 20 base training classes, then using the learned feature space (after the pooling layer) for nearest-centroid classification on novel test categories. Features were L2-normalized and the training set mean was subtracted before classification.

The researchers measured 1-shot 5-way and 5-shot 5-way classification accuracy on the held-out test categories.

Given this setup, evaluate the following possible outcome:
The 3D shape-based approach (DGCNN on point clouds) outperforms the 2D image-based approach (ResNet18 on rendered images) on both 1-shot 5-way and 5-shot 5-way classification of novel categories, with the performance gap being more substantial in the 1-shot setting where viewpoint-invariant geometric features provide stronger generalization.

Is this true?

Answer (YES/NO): YES